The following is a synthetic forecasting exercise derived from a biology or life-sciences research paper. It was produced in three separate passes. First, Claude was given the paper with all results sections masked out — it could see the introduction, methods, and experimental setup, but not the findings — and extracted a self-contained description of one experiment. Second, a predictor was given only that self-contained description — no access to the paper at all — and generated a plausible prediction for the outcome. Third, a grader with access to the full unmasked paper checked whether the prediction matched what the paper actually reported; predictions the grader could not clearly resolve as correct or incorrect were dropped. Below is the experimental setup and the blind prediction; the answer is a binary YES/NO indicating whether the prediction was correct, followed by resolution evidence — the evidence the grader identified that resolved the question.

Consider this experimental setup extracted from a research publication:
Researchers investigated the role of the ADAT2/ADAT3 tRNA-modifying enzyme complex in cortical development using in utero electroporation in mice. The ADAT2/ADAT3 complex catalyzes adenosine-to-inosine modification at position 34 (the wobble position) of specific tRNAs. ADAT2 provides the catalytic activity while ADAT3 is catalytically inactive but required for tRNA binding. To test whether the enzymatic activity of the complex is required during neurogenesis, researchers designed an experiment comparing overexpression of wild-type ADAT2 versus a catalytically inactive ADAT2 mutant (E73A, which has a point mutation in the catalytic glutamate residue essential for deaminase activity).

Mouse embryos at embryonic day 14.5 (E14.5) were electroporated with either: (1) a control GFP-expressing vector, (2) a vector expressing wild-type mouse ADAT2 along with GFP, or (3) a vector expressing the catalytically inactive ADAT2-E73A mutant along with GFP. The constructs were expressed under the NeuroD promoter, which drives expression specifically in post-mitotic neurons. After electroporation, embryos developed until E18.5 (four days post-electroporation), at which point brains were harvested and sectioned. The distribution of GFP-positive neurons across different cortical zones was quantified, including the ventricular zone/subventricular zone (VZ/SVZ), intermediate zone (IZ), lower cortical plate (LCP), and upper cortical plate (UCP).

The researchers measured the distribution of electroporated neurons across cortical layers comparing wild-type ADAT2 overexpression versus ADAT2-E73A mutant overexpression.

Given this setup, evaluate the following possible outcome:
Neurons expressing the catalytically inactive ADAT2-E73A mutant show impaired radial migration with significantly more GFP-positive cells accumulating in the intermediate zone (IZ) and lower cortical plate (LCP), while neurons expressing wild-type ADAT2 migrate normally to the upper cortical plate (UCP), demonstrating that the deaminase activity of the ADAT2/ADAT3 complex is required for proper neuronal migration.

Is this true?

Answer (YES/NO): YES